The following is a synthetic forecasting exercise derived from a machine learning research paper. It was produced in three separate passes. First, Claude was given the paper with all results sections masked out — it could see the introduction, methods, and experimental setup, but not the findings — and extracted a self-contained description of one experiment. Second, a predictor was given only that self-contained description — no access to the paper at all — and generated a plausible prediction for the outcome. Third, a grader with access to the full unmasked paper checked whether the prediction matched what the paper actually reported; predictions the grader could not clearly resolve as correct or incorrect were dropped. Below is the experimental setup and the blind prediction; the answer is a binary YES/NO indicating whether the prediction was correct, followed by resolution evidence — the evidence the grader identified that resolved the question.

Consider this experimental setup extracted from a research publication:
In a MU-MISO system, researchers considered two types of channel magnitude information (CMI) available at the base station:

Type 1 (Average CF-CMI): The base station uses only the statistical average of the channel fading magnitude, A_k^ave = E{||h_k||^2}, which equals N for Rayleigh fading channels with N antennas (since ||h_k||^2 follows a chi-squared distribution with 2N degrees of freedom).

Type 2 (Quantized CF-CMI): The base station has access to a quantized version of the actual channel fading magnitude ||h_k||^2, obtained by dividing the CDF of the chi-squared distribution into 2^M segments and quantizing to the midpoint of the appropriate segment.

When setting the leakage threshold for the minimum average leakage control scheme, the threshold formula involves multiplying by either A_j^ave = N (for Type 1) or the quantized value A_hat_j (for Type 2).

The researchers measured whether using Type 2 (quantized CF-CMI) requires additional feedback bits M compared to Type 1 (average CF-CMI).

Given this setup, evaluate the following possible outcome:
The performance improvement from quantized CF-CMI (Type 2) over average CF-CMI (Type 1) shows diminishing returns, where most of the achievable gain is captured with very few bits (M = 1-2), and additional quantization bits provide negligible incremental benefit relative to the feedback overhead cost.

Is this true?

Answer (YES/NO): YES